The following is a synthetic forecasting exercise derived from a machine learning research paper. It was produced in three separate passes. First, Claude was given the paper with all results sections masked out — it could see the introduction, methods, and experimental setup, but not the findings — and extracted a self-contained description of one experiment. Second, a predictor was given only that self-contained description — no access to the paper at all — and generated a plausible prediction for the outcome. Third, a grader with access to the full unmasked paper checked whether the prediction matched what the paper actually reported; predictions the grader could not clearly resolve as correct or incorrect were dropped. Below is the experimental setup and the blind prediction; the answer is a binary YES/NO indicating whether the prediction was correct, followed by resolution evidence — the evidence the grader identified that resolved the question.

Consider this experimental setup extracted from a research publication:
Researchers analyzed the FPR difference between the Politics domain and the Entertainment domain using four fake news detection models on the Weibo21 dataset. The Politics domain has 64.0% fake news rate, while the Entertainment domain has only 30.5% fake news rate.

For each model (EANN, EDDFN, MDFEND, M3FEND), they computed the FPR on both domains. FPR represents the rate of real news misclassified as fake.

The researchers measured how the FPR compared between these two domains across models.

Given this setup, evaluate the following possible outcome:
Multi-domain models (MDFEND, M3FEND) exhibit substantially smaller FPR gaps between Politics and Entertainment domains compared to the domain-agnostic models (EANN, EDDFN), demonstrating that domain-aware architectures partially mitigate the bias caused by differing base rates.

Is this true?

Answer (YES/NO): NO